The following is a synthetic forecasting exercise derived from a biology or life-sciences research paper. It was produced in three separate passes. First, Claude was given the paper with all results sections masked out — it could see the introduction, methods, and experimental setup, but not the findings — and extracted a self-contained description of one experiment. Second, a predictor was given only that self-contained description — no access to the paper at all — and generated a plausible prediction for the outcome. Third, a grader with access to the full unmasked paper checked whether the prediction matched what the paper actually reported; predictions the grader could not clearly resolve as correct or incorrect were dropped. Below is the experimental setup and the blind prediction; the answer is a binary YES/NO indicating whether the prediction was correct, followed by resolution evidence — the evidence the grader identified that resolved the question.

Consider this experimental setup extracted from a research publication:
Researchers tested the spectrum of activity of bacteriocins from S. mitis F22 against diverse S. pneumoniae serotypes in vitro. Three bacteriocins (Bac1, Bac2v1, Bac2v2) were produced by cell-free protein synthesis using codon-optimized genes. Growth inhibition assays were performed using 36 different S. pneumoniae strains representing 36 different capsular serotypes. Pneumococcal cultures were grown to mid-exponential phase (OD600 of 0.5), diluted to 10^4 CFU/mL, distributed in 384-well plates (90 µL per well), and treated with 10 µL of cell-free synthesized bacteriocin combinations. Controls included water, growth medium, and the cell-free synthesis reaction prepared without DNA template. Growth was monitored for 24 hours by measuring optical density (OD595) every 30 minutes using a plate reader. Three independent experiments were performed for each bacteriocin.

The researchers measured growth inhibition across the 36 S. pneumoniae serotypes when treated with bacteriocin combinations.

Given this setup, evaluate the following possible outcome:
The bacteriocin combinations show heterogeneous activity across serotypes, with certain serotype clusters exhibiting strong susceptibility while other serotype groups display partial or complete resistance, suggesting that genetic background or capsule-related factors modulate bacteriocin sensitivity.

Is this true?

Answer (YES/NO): NO